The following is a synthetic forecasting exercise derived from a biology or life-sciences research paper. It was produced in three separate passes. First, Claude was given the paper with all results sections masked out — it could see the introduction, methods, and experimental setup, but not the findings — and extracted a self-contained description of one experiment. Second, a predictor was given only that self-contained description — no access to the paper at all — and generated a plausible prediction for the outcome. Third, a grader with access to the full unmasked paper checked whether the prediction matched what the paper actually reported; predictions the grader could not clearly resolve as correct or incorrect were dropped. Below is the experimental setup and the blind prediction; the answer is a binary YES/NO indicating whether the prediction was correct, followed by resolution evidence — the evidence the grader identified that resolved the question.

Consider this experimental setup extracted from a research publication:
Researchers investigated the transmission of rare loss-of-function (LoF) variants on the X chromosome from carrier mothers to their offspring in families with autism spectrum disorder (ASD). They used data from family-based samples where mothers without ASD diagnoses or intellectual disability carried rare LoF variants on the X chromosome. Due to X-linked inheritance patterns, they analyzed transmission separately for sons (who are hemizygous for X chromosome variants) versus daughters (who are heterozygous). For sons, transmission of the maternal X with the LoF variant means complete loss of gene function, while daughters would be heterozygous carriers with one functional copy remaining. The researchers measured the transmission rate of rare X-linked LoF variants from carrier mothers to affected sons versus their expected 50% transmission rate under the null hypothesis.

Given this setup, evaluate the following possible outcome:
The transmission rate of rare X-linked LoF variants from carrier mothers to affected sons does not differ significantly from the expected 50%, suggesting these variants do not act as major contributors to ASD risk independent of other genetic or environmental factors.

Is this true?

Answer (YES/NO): NO